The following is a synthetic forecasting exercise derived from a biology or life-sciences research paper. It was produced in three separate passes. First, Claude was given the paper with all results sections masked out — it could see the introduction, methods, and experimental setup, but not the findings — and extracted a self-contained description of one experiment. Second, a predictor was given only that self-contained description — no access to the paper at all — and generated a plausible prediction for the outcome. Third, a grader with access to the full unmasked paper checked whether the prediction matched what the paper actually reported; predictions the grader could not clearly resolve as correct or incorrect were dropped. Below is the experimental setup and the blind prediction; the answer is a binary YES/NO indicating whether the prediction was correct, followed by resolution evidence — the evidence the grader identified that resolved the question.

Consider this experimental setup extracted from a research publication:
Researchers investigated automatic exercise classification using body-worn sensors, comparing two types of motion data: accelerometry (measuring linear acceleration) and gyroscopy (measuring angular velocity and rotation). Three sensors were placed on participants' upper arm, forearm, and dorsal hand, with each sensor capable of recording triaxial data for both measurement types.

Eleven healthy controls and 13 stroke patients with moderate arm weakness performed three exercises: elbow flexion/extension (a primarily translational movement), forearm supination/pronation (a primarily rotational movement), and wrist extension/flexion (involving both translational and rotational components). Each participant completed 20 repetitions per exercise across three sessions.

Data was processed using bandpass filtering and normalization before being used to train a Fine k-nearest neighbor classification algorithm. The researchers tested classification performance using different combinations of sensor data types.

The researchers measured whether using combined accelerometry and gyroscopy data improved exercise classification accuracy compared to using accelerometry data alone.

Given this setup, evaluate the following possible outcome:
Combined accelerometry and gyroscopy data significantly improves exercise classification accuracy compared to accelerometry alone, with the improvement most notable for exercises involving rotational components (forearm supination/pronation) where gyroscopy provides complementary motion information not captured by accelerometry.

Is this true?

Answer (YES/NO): NO